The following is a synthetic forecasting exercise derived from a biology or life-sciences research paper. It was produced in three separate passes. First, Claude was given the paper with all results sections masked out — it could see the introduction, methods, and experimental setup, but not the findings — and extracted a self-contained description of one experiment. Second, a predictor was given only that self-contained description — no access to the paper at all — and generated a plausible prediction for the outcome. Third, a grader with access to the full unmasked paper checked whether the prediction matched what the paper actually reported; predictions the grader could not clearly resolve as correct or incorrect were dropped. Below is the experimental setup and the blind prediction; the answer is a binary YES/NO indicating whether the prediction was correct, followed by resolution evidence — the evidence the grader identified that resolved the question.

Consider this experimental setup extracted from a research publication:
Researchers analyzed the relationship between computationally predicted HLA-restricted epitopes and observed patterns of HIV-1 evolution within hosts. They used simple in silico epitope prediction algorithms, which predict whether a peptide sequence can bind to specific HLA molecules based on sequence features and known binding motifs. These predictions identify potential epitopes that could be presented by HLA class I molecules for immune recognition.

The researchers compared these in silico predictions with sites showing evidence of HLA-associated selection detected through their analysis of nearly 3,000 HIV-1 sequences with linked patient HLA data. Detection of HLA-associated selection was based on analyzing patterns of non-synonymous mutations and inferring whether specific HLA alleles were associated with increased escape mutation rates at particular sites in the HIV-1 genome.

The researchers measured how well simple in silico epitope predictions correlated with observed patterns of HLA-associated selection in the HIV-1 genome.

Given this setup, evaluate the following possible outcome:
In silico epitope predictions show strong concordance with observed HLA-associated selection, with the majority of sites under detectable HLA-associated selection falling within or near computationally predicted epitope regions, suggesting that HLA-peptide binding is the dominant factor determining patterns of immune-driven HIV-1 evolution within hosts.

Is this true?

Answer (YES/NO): NO